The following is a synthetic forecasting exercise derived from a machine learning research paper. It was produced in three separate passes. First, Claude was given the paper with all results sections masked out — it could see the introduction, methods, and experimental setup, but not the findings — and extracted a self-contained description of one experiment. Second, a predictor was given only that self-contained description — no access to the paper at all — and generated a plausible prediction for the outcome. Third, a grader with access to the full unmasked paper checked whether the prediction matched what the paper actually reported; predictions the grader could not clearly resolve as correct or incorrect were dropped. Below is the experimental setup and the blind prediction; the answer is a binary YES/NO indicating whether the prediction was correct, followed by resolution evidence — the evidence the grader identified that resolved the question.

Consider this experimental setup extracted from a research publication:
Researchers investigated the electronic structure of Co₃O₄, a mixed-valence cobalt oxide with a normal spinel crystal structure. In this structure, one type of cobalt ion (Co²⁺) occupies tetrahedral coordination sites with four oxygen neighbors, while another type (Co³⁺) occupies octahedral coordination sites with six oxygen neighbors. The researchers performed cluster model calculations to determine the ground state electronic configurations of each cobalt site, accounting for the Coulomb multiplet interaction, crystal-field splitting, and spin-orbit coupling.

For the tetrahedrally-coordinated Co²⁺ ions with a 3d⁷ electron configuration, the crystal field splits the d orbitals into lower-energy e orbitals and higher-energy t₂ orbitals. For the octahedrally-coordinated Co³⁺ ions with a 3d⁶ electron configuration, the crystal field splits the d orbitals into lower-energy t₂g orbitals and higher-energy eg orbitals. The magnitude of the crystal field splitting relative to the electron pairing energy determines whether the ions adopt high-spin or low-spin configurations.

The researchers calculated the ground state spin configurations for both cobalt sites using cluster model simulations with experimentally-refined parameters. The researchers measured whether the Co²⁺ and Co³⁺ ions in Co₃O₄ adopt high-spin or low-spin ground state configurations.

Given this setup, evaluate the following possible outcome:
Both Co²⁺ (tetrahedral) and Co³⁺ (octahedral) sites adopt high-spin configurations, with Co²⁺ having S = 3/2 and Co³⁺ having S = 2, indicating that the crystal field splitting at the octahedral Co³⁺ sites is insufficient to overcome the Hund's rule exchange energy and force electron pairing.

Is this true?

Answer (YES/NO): NO